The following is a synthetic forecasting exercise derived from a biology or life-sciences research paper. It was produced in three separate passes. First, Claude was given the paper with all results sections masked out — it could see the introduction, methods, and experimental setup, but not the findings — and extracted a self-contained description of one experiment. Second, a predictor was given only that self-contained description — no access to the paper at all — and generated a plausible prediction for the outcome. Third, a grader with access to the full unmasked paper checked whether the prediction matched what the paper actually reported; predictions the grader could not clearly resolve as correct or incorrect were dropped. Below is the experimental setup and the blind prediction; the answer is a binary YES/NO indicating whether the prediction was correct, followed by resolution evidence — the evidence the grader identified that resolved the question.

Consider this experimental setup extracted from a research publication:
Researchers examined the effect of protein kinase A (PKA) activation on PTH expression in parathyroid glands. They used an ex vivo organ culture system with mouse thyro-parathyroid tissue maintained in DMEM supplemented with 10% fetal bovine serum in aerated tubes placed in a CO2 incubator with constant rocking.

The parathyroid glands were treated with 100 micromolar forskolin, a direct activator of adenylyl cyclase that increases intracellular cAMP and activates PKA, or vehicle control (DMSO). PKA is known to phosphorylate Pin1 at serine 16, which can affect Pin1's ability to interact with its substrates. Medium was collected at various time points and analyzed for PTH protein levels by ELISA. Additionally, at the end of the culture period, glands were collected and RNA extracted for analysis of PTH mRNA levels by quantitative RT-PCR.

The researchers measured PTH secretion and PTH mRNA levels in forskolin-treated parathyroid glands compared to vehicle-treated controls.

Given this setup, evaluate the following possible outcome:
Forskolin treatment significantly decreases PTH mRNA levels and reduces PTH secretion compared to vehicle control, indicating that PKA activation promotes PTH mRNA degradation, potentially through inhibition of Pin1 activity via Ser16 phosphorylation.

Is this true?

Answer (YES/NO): NO